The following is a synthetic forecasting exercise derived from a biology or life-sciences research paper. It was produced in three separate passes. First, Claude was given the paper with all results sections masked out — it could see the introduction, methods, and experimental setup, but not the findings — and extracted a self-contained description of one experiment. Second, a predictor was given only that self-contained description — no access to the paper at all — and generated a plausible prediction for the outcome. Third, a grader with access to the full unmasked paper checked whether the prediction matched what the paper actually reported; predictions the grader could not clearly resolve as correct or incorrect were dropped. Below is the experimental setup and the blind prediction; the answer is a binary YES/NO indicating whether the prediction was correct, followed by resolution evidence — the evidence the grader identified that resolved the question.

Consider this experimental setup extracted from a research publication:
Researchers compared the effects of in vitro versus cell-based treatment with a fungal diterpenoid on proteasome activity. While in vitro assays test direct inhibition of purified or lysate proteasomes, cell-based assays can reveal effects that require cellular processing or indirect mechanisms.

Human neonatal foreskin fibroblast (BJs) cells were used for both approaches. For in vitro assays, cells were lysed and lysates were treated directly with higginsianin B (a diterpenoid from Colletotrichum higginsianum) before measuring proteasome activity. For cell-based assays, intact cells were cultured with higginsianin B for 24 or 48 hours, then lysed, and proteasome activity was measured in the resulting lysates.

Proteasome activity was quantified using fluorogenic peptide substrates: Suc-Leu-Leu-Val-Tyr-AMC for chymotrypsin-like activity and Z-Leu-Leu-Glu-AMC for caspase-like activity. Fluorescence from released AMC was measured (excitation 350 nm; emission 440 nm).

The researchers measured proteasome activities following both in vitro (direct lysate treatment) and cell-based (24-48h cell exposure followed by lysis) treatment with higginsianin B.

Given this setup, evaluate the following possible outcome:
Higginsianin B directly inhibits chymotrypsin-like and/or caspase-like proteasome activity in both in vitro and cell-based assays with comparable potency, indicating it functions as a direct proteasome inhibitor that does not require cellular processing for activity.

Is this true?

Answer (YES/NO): YES